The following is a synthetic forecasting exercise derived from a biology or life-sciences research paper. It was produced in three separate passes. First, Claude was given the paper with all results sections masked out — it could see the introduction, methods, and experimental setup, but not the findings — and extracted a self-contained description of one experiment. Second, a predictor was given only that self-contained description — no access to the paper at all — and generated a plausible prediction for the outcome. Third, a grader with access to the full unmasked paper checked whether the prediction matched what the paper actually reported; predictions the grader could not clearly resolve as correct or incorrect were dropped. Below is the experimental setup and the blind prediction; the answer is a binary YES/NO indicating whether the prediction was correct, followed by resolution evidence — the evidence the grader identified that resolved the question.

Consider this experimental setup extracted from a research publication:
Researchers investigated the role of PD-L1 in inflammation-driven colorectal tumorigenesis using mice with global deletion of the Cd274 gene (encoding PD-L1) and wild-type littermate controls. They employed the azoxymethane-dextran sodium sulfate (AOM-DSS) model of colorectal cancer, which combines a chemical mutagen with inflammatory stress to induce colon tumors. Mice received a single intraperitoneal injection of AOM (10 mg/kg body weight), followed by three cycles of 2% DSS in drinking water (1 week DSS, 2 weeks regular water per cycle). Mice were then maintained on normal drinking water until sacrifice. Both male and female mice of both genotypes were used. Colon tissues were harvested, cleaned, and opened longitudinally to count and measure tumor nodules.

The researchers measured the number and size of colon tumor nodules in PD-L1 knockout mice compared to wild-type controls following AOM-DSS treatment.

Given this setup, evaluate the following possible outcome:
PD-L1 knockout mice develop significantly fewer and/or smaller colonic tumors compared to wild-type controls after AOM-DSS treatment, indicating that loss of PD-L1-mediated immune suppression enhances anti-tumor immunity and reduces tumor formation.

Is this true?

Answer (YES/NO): NO